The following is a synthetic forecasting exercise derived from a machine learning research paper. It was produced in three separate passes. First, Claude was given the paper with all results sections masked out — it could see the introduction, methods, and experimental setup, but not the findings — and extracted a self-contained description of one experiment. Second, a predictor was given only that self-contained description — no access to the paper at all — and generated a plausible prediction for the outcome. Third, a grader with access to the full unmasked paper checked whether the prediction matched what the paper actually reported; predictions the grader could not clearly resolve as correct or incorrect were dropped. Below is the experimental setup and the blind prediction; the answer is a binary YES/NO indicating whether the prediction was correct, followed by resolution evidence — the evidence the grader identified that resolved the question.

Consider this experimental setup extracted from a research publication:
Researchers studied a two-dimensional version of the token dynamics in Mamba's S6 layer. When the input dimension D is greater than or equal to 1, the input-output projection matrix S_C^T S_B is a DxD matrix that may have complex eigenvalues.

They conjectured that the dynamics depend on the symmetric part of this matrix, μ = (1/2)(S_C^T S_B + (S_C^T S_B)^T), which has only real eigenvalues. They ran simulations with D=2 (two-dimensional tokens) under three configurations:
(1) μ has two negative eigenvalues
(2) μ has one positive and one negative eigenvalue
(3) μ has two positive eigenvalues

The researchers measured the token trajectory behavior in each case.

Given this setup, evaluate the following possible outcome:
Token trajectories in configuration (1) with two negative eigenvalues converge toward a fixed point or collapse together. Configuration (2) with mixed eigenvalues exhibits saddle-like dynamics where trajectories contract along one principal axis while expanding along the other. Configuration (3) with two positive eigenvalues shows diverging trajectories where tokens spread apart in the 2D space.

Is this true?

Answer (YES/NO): NO